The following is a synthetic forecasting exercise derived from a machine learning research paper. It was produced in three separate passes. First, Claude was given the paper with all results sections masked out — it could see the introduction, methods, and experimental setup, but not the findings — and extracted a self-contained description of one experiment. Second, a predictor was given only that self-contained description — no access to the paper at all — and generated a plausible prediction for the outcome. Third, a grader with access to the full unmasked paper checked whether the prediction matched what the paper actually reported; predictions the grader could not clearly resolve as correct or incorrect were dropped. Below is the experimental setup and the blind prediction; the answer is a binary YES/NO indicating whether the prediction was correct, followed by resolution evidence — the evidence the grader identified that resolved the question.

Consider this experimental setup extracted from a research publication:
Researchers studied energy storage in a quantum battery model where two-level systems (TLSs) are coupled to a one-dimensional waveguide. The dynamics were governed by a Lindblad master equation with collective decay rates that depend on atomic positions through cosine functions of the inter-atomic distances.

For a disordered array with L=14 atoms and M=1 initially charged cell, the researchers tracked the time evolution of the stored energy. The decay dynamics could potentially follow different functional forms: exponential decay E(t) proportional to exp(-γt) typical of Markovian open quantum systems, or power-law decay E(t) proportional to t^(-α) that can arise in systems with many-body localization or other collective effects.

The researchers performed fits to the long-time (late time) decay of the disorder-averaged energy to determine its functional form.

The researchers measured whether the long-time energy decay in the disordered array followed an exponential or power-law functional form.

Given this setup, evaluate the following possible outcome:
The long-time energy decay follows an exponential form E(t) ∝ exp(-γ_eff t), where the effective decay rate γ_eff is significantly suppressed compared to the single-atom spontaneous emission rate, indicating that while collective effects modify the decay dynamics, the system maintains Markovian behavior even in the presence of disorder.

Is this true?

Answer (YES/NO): NO